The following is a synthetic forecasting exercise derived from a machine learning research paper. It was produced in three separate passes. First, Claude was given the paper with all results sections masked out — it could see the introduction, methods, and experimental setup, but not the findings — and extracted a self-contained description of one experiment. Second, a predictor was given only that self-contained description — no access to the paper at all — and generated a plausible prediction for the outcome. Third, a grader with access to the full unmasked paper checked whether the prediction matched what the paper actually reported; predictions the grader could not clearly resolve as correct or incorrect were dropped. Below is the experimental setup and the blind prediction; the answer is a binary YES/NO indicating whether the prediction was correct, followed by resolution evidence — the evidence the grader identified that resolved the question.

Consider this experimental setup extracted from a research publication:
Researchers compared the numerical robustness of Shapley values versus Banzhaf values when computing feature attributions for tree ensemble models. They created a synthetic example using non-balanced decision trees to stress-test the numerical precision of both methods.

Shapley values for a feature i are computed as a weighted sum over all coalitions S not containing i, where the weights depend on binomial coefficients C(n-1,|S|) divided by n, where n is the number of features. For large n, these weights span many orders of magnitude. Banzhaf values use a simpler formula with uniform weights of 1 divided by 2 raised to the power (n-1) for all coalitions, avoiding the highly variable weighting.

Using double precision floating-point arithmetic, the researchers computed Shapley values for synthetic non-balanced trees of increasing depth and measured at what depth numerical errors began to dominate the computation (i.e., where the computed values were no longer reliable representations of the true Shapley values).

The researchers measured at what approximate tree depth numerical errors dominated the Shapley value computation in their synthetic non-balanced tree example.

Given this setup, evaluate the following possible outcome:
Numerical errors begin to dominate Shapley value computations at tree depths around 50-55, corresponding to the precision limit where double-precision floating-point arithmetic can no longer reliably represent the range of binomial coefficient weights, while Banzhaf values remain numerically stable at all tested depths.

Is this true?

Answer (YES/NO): YES